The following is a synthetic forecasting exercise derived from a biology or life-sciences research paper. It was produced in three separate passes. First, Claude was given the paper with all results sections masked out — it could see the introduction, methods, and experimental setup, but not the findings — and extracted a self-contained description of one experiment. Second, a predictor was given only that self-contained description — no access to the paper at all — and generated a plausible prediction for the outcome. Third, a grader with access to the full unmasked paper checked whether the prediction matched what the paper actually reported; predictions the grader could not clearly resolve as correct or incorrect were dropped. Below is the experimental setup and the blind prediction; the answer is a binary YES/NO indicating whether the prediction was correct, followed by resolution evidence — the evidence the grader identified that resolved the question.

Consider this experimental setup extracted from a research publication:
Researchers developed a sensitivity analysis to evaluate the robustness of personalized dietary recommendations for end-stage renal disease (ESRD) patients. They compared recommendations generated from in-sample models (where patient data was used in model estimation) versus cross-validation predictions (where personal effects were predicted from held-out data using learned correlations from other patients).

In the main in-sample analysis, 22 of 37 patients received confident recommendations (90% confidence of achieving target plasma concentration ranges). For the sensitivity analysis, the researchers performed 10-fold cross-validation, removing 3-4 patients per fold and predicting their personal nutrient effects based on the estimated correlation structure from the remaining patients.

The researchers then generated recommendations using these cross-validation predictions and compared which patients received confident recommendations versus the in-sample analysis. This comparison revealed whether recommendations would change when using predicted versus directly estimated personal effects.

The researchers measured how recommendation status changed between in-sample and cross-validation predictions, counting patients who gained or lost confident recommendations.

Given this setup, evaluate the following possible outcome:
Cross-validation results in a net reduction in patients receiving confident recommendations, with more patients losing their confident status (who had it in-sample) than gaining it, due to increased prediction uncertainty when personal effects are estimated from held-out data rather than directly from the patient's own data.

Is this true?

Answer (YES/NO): YES